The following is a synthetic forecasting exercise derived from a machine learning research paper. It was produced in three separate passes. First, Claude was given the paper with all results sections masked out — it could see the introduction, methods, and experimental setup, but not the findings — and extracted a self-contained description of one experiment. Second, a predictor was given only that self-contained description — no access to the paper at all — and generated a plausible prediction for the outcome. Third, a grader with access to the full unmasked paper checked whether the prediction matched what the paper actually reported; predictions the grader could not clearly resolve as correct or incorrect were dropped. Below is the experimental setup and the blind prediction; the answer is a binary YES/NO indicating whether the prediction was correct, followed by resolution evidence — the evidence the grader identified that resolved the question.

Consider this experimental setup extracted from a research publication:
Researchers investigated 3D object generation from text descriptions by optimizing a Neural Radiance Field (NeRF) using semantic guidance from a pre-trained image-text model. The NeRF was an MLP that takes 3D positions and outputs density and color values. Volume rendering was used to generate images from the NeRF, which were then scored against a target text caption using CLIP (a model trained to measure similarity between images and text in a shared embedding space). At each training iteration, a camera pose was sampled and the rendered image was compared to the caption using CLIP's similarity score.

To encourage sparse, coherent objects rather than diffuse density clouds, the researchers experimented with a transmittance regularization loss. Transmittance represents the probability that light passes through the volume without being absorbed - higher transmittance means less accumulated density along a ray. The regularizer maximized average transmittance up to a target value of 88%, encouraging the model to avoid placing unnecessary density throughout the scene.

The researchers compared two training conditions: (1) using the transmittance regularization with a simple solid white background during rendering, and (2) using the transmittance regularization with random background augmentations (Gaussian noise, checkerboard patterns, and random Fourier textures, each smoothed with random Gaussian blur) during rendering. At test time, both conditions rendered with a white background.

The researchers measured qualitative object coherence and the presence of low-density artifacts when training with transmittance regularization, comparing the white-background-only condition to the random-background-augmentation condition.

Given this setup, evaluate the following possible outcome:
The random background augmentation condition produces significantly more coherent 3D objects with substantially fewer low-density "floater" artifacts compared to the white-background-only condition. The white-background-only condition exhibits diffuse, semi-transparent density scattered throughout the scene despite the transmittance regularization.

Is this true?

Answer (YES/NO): YES